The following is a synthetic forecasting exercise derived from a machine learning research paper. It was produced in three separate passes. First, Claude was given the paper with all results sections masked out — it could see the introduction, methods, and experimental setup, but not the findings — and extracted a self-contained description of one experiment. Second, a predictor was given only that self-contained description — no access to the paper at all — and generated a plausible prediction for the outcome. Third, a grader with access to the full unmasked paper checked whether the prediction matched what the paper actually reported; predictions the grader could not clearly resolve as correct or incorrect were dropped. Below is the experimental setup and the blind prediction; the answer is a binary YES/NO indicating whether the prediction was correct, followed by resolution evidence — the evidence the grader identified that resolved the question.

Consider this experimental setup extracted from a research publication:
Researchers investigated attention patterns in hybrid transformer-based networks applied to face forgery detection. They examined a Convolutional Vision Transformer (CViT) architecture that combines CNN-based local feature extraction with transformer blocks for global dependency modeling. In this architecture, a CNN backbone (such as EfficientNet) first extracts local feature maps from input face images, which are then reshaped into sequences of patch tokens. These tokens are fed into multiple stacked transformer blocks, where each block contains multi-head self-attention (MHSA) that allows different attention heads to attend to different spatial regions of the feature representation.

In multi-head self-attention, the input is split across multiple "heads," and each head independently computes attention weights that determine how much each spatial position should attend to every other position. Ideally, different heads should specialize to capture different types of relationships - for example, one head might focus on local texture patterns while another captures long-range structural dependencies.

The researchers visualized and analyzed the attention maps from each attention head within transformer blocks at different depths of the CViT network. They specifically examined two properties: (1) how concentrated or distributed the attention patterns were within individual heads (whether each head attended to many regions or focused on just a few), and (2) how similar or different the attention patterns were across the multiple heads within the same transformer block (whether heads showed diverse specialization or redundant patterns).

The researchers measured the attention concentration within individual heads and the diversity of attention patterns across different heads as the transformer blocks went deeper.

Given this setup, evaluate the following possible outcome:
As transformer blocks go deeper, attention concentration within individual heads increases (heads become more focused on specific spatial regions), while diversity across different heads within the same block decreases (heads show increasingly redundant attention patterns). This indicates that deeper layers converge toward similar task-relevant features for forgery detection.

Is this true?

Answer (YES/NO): NO